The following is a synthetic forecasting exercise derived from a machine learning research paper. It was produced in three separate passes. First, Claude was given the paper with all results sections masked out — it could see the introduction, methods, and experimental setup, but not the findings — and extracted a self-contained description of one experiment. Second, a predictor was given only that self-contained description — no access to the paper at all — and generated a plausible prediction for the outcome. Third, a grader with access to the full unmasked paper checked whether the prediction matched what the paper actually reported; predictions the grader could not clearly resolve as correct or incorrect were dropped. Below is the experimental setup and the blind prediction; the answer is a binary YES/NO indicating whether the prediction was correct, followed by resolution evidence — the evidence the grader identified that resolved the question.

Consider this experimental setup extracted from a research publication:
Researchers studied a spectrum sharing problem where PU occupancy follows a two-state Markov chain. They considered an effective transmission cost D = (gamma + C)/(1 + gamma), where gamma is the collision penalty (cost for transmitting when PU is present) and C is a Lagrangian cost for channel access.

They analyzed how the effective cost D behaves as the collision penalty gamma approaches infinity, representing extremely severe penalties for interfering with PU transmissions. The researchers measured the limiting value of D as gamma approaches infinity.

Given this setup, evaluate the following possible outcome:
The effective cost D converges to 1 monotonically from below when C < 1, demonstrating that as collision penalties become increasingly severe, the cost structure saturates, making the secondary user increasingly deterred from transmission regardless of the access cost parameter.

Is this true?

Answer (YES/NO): NO